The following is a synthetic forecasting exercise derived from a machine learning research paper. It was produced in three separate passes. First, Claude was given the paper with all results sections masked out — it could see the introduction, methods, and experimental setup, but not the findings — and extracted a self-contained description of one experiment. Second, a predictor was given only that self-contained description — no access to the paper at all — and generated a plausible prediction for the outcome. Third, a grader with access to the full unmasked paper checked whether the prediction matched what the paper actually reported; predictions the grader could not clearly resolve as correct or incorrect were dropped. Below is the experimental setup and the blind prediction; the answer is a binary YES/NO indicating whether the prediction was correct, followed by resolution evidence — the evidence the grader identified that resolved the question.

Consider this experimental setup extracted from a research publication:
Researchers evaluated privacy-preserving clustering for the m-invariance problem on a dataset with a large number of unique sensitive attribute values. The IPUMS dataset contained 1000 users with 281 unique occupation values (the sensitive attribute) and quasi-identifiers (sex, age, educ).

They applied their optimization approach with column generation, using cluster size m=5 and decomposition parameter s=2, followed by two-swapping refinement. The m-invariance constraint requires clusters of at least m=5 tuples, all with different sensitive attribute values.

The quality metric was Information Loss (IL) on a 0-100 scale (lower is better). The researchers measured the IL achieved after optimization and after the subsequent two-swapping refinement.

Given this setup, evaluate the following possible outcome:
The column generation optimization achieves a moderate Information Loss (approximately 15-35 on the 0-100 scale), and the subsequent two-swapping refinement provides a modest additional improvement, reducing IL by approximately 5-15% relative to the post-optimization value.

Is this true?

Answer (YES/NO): NO